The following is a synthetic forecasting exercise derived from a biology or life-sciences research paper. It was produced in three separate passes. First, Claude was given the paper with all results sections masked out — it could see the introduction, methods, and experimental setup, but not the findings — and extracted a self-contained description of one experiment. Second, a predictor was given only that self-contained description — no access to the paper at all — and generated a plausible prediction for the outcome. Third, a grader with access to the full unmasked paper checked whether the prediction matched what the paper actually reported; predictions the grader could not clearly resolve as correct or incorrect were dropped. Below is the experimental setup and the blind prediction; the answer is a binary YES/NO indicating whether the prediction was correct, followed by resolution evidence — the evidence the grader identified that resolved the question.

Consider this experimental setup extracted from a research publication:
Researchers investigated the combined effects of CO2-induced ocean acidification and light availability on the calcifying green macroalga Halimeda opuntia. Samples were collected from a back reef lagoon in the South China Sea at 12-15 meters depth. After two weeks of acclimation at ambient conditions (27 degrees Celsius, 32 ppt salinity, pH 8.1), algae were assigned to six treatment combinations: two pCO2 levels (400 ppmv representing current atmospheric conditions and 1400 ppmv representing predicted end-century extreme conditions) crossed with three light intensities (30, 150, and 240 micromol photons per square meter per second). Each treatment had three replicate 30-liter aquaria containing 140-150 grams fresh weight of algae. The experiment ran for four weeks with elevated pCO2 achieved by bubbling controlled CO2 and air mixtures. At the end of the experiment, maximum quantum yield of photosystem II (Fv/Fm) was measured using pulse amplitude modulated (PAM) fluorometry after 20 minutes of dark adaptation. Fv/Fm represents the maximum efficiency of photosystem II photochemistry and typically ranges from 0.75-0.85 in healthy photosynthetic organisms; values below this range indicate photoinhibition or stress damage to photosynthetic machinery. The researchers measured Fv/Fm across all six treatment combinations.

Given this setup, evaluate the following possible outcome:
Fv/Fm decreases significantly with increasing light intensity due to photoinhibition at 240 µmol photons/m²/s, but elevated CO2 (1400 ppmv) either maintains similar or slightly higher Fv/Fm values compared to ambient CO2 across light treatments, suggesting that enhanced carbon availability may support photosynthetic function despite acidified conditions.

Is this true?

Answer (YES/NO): NO